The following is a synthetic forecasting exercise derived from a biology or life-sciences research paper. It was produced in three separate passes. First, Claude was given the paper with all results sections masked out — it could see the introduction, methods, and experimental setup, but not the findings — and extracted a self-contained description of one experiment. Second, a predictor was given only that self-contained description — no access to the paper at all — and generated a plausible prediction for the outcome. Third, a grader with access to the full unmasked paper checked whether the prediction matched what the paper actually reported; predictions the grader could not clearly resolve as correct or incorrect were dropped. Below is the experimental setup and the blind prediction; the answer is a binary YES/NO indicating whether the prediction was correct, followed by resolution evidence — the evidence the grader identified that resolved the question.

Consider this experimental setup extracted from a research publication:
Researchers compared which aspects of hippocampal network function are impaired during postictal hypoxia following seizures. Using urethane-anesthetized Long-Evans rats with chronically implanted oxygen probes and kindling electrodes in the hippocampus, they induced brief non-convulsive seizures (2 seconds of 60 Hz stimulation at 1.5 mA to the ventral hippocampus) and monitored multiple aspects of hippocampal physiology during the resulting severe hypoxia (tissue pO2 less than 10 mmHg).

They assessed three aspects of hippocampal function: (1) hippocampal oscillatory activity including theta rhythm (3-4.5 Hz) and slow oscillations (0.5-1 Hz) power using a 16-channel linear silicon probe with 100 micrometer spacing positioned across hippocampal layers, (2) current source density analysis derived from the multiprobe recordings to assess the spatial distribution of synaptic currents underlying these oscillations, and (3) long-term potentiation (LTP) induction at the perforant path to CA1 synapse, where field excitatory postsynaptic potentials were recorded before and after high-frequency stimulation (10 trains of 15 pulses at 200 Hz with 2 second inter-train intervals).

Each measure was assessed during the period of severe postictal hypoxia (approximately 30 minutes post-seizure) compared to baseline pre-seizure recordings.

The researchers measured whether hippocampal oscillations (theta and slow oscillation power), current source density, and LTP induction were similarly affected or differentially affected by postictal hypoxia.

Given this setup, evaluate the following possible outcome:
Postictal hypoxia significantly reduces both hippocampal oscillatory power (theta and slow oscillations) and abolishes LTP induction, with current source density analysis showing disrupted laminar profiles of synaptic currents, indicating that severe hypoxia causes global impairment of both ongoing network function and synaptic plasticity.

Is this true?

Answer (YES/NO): NO